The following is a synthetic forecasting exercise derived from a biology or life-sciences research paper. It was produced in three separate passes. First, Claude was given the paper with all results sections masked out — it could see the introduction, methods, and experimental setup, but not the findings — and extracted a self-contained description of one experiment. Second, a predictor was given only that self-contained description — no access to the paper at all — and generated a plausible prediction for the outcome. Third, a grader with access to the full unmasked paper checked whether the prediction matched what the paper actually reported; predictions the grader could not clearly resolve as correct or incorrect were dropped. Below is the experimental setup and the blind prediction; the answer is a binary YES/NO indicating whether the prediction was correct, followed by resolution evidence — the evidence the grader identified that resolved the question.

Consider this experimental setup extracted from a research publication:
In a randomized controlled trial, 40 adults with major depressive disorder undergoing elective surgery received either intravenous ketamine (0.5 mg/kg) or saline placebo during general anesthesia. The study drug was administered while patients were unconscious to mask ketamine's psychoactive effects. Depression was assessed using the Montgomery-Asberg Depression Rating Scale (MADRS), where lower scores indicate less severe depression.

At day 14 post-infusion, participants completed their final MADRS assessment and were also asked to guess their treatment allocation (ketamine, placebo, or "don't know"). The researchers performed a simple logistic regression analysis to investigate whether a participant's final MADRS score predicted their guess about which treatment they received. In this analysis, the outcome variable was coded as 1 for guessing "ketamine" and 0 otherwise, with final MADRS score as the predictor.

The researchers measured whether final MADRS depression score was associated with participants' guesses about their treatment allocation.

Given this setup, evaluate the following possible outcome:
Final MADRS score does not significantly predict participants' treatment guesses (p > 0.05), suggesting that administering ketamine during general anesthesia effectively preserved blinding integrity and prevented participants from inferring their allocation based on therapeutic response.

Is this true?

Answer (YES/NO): NO